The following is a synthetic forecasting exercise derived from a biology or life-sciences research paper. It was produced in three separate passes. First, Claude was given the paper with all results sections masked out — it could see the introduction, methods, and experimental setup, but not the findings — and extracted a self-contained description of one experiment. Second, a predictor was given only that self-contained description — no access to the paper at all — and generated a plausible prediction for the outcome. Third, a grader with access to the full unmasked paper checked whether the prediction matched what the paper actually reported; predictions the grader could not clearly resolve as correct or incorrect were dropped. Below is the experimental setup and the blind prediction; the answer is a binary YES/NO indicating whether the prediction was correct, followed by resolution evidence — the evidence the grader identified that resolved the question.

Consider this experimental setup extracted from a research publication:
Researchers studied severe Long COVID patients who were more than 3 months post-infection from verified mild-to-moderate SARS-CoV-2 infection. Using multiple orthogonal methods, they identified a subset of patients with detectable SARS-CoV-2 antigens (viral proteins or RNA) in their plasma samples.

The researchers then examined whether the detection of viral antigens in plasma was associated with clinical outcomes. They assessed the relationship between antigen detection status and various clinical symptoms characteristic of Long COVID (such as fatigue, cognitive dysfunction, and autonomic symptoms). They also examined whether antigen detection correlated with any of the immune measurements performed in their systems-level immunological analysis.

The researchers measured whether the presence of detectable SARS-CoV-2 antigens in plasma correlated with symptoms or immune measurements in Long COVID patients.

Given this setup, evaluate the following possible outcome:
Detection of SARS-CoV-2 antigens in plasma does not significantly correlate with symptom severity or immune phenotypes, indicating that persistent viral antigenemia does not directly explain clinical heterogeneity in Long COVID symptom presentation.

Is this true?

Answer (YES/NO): YES